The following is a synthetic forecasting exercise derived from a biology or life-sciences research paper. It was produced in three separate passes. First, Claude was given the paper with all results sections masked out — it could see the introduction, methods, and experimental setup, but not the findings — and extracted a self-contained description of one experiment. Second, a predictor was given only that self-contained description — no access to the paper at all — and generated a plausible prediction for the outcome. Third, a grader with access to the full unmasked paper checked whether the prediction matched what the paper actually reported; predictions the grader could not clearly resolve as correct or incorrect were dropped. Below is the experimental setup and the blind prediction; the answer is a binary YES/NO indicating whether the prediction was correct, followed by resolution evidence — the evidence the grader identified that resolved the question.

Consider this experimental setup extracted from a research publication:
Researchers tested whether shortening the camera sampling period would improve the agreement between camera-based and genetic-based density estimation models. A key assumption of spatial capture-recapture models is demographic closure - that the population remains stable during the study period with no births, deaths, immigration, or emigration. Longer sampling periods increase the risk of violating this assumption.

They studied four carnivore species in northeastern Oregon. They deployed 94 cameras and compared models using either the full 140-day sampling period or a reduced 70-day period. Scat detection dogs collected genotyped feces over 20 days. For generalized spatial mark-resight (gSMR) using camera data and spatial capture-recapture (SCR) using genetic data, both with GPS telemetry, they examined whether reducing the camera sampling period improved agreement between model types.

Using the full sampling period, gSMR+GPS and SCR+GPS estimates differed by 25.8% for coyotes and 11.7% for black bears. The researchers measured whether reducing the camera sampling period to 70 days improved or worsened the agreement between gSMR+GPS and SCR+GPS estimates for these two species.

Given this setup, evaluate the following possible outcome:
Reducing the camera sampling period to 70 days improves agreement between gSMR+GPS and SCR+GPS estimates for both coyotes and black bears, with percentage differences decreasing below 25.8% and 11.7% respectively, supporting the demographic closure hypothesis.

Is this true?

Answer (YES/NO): NO